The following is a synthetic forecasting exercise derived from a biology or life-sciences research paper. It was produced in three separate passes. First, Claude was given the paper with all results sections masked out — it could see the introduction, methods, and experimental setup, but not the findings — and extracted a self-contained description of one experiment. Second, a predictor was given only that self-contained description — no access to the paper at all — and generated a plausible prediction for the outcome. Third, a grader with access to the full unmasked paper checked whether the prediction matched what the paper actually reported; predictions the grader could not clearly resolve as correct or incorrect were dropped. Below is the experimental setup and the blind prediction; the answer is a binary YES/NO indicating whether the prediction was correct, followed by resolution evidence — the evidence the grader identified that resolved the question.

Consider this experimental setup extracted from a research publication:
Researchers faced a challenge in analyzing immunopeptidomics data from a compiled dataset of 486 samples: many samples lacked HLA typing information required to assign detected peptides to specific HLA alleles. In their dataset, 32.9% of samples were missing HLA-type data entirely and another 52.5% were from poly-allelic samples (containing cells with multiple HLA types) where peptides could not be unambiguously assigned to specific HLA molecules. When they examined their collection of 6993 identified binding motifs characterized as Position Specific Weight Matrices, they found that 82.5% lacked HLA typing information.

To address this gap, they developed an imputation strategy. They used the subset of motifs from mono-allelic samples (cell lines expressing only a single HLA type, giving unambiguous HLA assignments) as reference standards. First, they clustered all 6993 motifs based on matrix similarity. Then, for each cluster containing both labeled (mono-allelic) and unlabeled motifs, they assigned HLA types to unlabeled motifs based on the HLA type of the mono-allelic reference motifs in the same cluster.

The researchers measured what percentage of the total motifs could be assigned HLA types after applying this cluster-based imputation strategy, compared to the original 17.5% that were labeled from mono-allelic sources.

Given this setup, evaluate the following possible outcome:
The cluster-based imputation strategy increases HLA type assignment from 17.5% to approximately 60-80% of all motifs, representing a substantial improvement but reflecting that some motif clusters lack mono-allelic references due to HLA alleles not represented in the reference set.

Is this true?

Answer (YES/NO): NO